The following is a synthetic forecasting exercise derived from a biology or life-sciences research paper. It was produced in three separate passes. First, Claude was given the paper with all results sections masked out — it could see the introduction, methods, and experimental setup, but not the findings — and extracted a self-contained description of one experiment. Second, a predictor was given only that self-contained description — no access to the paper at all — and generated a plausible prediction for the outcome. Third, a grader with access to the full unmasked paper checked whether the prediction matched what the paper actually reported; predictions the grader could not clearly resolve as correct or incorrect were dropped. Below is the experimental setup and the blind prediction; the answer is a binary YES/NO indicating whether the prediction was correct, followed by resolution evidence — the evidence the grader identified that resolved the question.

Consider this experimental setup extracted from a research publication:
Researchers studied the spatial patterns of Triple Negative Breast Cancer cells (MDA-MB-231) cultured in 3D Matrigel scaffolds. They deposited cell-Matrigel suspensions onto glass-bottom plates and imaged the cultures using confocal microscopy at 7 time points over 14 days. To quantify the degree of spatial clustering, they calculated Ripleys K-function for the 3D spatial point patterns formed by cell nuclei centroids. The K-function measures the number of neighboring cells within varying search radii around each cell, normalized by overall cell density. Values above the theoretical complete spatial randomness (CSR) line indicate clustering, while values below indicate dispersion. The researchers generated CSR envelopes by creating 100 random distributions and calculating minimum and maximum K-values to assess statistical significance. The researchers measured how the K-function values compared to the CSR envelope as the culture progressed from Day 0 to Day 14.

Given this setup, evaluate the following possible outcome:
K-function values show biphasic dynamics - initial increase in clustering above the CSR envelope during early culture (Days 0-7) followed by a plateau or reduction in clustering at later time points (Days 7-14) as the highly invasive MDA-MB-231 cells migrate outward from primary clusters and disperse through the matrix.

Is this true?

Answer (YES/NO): NO